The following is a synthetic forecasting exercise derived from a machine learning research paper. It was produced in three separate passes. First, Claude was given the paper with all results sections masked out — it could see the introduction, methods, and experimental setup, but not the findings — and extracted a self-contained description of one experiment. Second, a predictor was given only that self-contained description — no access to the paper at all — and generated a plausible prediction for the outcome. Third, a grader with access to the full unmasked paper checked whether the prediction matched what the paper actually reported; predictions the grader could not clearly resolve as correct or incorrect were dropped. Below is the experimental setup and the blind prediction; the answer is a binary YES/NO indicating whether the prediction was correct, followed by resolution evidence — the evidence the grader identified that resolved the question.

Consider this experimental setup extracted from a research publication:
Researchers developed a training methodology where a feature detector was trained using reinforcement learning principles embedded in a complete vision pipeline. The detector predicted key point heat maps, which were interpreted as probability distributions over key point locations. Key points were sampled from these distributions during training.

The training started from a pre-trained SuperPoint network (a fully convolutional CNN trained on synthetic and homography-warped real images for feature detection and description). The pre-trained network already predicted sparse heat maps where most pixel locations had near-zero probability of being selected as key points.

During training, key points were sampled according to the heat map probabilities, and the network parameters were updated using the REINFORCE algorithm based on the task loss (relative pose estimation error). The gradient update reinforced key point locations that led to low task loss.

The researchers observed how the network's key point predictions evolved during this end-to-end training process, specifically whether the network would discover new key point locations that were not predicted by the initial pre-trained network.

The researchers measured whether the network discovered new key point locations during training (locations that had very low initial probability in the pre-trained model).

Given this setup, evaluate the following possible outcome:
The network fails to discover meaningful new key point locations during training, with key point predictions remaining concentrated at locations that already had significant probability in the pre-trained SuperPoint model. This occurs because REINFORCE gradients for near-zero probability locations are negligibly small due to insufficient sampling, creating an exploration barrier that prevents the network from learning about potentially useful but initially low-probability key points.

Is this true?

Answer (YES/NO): YES